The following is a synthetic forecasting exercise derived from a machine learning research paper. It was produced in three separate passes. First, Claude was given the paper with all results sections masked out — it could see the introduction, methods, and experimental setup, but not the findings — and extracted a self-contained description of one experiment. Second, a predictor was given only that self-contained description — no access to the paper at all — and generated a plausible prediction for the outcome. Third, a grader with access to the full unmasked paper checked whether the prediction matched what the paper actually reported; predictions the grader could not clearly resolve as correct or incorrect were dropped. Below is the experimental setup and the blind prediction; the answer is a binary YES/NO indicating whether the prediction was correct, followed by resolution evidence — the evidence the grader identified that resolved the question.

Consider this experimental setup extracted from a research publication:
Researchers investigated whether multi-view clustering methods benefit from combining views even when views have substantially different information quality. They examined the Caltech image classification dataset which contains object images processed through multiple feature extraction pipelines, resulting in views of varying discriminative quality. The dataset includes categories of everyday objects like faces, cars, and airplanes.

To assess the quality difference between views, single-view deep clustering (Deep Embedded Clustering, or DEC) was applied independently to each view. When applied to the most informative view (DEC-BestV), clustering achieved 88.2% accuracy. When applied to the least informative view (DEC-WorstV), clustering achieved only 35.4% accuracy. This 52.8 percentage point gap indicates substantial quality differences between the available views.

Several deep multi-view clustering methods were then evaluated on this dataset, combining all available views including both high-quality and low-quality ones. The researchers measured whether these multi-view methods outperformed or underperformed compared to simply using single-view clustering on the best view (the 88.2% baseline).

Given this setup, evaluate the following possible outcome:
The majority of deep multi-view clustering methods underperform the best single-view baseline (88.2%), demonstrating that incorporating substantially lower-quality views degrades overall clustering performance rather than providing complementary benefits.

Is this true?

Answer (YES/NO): YES